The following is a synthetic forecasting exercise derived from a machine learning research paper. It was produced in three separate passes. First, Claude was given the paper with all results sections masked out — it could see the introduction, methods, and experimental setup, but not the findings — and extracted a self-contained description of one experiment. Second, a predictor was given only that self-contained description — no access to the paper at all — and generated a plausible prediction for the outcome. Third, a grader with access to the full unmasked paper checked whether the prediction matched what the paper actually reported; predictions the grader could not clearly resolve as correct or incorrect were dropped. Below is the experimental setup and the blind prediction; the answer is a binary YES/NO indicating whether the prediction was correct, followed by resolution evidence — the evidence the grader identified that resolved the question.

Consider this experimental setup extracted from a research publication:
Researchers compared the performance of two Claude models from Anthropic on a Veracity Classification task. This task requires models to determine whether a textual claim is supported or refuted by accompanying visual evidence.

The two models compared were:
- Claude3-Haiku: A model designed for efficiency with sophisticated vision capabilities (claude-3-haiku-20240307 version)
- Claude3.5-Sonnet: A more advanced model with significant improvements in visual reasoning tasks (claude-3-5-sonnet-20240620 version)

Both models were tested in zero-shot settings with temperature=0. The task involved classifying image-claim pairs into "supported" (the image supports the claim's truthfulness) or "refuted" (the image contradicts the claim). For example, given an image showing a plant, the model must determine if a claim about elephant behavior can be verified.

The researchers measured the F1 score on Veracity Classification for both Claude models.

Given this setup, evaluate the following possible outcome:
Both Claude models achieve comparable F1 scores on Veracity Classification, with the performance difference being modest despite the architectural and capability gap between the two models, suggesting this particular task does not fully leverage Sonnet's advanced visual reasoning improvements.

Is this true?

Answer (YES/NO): NO